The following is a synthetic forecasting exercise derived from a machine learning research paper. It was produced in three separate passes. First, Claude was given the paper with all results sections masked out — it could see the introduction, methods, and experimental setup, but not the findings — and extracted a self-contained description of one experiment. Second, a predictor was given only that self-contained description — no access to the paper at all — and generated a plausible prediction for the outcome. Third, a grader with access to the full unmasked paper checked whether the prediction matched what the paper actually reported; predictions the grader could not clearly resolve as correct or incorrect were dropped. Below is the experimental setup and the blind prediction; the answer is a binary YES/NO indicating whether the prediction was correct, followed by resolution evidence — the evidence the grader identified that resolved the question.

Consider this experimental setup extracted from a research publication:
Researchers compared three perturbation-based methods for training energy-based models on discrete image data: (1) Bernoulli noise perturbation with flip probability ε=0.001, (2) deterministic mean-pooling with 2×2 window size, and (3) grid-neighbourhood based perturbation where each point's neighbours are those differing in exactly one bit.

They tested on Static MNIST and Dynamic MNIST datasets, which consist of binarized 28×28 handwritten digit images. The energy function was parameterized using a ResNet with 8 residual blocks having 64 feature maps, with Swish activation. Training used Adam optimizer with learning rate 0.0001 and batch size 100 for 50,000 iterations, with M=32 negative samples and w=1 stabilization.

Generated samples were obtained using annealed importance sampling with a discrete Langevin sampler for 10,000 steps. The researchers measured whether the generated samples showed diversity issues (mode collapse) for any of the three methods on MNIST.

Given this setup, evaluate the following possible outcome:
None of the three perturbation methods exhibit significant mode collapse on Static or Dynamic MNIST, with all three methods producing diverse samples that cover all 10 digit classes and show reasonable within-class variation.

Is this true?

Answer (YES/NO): NO